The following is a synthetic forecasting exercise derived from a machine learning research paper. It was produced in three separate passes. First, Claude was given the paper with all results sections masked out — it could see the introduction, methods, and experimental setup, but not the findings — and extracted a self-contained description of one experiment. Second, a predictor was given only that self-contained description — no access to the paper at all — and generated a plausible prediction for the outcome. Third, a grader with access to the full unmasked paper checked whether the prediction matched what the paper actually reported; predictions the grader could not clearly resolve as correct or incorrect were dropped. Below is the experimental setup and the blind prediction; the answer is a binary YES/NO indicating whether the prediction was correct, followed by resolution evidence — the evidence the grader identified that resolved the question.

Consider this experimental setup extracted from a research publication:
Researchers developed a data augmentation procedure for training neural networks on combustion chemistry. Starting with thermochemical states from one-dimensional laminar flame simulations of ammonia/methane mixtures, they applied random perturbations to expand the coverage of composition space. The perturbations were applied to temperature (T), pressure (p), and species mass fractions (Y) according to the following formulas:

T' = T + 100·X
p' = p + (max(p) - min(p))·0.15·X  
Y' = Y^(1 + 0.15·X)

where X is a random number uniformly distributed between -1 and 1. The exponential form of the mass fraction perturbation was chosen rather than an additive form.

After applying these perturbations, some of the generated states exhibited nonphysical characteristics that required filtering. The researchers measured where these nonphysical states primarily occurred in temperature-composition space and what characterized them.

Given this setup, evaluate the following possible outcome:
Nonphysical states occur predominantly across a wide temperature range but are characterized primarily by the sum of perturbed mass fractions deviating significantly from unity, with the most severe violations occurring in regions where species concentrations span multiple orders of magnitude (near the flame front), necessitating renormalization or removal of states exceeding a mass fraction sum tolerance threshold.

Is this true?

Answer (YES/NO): NO